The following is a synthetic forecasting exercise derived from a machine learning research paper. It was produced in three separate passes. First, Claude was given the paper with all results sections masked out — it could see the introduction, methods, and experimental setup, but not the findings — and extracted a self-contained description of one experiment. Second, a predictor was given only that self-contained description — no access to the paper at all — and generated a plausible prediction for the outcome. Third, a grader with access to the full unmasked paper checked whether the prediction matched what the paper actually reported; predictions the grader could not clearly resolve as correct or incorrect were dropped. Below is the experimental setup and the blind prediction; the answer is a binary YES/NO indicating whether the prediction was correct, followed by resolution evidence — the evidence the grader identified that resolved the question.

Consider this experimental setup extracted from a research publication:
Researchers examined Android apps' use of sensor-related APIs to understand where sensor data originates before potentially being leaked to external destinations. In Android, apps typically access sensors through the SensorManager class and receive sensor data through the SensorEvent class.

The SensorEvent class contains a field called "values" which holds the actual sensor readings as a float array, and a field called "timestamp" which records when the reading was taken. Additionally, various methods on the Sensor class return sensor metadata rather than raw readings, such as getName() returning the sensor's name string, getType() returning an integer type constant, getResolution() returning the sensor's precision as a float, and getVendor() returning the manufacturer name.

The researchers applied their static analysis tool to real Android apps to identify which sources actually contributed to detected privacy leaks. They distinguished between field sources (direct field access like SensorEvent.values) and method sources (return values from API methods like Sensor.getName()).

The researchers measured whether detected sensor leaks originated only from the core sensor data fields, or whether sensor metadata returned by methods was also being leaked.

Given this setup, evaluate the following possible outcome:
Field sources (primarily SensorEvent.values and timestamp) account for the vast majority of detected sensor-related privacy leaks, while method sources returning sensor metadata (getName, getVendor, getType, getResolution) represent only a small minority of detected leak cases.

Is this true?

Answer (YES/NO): NO